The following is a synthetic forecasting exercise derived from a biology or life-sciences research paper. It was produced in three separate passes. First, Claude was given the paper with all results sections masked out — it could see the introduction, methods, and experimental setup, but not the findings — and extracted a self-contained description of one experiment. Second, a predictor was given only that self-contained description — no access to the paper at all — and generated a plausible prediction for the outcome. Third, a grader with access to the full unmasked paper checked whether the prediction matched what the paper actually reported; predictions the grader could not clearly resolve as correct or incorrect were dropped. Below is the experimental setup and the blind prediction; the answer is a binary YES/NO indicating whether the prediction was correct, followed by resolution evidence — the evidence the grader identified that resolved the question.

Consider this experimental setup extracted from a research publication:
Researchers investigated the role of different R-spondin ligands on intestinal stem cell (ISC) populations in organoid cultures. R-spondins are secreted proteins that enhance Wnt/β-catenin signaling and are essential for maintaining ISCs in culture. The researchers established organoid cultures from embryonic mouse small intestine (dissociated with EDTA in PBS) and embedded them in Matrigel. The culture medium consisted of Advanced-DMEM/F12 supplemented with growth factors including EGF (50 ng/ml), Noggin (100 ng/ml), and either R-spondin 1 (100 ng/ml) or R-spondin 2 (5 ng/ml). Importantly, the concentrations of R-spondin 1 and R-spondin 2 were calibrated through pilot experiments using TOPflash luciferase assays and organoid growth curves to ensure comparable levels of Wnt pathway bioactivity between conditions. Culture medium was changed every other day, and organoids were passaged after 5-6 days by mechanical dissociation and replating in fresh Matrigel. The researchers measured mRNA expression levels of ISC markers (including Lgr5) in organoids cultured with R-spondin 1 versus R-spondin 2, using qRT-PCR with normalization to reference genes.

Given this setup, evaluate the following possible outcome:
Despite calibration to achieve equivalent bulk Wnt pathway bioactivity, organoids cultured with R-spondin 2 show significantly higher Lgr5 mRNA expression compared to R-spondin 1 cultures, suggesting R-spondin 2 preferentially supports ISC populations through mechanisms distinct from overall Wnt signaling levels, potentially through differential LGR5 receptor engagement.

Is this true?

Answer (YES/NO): NO